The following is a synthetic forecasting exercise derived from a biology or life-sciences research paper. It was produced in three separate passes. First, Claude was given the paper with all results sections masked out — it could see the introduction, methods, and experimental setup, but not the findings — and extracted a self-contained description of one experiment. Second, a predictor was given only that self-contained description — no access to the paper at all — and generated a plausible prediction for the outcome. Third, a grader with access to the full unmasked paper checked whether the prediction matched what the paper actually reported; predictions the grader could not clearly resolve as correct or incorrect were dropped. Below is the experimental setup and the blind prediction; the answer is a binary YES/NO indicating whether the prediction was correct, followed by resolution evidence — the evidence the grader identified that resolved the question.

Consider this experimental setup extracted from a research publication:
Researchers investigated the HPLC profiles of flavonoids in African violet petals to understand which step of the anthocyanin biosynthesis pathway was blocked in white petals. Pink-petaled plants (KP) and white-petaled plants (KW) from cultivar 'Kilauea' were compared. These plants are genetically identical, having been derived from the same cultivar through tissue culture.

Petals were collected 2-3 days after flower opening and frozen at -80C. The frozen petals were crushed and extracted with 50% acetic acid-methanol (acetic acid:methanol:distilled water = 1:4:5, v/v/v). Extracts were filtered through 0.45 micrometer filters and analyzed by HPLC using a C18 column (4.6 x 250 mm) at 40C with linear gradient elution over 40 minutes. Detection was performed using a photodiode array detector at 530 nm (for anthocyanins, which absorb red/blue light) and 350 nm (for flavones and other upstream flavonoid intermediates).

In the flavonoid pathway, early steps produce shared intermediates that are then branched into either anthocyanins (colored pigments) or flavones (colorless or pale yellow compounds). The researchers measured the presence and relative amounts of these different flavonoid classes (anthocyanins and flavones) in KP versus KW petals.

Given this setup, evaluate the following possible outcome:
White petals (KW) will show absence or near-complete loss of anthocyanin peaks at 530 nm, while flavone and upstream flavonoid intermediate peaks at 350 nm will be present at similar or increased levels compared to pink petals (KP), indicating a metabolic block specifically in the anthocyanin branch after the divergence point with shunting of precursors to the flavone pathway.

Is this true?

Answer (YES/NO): NO